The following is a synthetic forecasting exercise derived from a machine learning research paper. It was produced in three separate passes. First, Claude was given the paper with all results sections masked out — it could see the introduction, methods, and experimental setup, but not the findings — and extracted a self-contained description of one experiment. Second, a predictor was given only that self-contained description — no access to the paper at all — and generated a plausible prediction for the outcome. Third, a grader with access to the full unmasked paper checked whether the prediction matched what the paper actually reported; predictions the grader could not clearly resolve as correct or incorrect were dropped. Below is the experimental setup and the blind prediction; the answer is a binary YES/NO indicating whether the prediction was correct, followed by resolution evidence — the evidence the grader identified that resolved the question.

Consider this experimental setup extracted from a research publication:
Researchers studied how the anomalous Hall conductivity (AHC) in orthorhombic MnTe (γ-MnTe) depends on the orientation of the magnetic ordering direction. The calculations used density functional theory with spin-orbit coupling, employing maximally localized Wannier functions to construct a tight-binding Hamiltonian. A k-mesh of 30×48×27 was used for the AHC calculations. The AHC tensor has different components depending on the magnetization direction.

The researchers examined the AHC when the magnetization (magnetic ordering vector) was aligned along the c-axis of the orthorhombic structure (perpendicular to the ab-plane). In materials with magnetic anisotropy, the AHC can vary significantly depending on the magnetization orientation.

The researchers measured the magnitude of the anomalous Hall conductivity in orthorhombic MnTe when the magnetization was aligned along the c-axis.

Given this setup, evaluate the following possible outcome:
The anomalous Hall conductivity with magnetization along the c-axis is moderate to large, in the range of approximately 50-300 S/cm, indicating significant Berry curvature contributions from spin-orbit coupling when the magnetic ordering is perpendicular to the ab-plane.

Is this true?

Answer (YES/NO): NO